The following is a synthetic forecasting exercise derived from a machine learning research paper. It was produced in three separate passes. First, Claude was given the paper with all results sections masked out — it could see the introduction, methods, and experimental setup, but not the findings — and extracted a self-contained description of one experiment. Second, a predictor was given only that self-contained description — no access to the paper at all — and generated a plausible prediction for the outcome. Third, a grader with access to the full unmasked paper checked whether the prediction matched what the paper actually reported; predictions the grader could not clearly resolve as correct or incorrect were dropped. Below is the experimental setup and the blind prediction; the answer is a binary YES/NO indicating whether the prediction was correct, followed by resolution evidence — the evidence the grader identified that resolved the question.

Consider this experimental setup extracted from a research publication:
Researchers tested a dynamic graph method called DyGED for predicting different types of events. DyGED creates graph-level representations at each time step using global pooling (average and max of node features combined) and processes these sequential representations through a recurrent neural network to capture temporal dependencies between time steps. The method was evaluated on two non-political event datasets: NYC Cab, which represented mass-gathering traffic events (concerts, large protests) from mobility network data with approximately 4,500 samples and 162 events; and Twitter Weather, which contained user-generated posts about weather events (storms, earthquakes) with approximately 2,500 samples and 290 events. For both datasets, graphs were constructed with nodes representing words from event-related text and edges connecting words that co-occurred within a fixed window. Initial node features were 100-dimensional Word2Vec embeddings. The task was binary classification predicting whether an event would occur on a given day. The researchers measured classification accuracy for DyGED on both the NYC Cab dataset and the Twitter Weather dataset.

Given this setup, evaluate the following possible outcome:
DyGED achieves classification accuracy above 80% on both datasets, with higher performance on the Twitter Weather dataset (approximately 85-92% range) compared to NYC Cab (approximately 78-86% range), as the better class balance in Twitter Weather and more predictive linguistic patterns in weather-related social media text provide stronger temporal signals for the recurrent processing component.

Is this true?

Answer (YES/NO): NO